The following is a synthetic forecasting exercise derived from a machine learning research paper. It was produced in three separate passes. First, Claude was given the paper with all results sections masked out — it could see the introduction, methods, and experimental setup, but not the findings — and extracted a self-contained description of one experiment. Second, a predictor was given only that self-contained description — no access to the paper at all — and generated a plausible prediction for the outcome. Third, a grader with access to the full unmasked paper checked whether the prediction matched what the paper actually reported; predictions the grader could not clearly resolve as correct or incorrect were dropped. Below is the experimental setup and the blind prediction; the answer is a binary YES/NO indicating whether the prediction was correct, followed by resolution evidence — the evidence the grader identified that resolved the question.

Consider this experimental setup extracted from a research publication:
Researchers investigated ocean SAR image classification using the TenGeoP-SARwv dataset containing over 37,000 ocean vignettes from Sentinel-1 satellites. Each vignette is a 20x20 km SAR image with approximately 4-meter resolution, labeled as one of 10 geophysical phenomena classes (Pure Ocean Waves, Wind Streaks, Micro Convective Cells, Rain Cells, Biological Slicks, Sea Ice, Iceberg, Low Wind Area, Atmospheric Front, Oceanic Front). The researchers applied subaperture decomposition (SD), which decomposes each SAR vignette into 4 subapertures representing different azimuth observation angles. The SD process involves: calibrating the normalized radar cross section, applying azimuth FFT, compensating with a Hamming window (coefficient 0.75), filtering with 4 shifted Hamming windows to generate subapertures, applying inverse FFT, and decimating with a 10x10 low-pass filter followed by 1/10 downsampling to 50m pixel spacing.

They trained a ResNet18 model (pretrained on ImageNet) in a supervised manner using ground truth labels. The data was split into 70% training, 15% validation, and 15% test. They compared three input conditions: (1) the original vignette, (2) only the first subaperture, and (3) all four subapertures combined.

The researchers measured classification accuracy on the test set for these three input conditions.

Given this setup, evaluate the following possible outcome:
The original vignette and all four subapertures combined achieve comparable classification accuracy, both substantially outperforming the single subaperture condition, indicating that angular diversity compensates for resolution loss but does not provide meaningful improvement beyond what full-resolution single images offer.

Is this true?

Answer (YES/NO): NO